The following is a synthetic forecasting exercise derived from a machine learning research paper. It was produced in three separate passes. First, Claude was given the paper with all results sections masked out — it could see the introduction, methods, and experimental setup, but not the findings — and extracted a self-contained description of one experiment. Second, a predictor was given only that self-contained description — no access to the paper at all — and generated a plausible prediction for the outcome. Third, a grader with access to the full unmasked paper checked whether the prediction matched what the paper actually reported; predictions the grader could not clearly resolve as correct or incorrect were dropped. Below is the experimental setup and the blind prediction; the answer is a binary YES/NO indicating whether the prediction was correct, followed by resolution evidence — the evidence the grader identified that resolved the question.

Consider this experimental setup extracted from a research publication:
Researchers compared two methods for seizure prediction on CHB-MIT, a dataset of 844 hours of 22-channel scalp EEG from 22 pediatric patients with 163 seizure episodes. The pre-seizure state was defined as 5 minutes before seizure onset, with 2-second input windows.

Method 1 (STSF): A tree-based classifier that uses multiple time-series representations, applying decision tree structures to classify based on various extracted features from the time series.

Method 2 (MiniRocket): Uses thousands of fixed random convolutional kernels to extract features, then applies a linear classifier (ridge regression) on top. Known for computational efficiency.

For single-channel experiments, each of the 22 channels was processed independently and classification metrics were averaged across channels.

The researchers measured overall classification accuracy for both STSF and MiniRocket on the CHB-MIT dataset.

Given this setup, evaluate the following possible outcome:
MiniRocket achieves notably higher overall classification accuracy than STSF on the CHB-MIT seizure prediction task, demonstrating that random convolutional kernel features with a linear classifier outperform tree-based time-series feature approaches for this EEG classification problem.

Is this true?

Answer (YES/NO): NO